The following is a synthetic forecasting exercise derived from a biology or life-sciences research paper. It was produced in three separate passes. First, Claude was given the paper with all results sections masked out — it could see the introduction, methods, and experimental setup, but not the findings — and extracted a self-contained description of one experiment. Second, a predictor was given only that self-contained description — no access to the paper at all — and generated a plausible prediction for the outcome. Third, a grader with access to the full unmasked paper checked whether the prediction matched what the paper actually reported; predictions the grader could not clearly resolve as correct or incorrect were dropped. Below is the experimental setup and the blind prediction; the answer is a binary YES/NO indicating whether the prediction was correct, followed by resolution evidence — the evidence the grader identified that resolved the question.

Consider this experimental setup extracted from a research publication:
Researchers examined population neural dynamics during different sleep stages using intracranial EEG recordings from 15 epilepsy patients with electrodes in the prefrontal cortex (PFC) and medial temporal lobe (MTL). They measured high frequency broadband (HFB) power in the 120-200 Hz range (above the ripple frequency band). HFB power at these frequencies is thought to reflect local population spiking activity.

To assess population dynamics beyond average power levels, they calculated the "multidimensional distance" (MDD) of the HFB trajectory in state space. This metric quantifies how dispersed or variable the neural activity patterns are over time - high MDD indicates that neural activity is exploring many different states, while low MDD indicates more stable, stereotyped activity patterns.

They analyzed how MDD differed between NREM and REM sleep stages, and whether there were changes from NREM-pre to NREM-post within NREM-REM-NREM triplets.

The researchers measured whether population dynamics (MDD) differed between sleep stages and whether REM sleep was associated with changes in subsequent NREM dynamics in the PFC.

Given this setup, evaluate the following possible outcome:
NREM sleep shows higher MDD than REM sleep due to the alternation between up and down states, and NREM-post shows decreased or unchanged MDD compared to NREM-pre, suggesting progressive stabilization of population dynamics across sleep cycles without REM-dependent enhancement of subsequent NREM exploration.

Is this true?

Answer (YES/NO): NO